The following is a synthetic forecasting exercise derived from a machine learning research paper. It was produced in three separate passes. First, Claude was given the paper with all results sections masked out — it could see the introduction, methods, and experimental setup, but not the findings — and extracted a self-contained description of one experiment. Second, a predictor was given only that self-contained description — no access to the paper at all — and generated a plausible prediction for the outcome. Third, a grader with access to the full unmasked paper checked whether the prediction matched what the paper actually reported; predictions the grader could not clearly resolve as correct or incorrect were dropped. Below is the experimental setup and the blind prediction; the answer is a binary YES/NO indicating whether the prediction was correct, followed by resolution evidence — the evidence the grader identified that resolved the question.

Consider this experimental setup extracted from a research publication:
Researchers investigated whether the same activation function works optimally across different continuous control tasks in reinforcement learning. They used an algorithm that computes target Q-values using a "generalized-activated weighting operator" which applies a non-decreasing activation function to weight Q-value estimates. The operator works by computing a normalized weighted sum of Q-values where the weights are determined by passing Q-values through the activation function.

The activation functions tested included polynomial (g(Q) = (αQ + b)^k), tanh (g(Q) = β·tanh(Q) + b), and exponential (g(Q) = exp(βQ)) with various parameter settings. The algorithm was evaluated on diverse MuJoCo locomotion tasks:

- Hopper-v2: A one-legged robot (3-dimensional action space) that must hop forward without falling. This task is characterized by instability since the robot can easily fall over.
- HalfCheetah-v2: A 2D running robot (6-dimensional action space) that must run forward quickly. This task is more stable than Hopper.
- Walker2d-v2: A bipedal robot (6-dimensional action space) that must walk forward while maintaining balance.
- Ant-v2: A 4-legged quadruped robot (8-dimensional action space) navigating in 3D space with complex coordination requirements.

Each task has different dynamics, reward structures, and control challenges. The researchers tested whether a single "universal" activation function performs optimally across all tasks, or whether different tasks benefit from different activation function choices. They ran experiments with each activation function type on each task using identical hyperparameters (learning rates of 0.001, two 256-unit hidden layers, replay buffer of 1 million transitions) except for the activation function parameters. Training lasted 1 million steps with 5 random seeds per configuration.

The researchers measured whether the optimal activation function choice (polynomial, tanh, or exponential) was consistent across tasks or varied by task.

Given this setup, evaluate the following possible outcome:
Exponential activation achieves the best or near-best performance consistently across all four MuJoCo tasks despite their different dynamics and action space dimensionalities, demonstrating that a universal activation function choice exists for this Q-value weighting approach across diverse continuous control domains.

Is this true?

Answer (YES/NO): NO